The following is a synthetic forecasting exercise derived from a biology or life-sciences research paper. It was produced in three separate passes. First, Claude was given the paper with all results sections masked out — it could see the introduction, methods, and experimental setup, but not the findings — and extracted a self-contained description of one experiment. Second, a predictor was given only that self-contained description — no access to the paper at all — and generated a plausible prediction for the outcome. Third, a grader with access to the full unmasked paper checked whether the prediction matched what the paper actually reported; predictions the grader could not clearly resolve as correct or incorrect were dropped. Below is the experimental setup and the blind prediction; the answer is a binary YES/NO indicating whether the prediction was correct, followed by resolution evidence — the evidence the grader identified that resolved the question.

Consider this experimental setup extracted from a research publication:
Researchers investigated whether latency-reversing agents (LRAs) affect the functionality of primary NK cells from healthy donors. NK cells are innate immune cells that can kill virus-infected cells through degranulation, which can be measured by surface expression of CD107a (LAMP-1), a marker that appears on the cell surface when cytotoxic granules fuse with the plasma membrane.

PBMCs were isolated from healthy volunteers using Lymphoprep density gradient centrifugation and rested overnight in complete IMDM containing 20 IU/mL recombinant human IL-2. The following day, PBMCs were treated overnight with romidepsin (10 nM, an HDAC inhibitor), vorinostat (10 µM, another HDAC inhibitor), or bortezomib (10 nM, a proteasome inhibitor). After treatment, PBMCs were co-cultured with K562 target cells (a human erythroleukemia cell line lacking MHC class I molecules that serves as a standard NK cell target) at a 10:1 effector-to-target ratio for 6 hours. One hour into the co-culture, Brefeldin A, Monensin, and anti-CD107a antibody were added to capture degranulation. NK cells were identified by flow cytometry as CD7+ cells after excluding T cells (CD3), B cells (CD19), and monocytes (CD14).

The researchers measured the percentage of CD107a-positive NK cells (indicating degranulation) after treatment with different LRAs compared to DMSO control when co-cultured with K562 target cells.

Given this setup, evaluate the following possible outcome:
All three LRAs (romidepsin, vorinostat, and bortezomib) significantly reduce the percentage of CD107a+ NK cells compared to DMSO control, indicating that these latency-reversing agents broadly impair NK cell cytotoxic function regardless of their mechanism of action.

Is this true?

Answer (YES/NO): NO